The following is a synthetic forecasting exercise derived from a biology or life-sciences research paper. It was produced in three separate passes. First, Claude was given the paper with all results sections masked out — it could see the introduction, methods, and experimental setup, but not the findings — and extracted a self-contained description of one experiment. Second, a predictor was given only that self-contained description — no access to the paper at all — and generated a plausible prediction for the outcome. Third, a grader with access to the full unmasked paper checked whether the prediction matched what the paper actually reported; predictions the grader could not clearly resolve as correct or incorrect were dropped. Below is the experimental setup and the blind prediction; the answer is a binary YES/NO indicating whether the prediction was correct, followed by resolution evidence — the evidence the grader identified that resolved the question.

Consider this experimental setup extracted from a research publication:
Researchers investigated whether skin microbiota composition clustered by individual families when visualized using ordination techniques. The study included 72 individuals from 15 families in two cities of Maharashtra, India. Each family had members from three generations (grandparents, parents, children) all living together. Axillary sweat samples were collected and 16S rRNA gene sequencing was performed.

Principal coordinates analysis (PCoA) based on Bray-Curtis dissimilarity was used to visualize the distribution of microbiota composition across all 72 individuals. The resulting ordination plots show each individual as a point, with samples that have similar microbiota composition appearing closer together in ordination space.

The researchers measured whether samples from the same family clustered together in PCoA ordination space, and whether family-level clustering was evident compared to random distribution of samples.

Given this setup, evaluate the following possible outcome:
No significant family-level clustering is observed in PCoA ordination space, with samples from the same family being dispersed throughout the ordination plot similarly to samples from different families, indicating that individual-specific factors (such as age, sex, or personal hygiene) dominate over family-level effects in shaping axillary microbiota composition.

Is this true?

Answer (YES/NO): NO